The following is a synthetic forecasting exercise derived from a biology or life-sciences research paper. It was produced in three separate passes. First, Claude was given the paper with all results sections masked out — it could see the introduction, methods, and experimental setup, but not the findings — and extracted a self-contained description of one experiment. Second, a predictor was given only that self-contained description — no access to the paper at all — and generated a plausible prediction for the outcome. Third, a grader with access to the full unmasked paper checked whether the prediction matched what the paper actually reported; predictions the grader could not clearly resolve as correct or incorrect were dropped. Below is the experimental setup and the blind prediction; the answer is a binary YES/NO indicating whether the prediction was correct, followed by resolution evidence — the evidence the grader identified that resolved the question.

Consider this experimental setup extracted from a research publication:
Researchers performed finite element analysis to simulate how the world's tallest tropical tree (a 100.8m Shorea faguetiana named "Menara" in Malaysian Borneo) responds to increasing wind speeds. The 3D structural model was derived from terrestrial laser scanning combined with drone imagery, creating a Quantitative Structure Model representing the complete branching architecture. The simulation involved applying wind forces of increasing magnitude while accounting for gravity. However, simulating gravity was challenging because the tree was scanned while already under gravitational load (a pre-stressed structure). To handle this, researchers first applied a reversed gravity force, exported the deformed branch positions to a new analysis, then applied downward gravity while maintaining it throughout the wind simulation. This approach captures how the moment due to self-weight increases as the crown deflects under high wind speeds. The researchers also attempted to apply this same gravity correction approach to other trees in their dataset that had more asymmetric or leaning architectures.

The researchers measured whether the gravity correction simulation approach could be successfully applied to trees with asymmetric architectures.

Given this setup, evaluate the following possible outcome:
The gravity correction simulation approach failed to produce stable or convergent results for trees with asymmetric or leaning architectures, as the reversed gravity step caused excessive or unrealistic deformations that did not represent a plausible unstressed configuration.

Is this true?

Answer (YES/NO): NO